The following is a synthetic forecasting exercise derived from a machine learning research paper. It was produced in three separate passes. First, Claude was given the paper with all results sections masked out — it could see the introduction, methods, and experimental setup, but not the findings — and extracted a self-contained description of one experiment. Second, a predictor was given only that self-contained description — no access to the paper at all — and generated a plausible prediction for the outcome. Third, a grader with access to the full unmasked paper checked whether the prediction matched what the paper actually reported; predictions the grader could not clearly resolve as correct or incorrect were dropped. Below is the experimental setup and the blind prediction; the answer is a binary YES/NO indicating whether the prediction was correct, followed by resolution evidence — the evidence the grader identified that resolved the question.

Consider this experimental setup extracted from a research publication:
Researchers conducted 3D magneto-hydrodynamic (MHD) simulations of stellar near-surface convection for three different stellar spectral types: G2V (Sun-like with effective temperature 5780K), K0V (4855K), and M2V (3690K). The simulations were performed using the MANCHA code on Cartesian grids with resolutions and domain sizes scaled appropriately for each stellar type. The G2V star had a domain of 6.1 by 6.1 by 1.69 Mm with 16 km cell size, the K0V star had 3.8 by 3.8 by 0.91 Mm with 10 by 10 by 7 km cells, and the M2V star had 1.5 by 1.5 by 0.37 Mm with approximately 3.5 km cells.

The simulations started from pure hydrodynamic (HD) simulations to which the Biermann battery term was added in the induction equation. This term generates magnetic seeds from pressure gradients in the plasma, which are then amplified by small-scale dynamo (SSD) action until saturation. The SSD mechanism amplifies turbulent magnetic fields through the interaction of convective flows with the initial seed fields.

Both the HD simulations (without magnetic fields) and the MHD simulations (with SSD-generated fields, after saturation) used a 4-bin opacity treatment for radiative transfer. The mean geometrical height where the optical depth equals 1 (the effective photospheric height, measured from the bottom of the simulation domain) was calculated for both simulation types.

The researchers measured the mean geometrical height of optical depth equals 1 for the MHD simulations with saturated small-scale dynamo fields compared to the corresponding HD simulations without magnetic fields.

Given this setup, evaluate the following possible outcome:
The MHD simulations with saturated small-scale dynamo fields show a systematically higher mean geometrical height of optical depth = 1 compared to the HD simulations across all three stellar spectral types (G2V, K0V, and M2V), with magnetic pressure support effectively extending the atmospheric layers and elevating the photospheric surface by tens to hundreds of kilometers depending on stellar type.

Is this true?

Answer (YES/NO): NO